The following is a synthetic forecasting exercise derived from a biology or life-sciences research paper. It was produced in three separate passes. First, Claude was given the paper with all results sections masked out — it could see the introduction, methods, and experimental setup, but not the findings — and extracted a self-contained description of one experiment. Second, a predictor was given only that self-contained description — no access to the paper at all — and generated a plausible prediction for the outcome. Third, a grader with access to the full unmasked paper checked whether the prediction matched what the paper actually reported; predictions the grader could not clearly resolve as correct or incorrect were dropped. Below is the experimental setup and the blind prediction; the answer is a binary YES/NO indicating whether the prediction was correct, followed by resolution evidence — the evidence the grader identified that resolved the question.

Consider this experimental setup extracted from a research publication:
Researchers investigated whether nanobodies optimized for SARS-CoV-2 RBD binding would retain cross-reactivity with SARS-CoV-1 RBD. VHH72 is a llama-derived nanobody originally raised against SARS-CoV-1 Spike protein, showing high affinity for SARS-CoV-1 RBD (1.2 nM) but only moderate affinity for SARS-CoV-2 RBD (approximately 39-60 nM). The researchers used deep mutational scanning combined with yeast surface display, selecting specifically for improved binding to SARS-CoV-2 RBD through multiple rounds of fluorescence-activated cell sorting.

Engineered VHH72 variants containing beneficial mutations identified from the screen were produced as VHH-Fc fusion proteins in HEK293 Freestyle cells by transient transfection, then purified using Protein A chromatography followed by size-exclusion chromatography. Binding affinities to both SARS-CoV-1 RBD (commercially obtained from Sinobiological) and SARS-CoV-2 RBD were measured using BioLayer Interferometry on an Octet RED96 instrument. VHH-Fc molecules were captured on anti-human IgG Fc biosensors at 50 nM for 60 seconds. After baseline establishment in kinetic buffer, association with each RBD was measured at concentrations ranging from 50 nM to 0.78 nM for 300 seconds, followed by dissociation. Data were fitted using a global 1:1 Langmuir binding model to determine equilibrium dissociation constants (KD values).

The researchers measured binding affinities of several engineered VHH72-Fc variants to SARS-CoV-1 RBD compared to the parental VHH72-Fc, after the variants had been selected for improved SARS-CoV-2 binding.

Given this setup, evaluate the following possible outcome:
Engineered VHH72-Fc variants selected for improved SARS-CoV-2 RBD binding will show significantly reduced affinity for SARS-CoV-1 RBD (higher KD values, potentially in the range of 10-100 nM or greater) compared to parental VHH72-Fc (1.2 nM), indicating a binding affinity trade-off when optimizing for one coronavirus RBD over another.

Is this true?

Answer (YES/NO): NO